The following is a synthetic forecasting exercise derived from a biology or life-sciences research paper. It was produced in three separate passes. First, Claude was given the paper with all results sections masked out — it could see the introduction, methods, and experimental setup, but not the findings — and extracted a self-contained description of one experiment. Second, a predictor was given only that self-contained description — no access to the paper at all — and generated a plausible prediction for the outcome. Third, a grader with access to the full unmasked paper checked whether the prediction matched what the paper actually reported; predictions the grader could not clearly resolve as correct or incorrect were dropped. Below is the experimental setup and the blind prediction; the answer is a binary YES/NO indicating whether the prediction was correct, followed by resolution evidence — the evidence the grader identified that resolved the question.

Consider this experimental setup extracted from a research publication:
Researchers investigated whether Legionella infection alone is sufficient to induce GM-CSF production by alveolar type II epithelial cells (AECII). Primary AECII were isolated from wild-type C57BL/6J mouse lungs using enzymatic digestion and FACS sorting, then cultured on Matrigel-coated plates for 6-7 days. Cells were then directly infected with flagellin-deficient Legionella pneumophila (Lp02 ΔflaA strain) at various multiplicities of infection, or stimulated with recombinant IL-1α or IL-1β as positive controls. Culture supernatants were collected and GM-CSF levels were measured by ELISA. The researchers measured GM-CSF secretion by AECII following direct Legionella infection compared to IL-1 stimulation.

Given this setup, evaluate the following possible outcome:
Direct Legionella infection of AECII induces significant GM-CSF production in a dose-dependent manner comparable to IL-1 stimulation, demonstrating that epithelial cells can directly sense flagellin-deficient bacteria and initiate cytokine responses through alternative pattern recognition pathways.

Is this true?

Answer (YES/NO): NO